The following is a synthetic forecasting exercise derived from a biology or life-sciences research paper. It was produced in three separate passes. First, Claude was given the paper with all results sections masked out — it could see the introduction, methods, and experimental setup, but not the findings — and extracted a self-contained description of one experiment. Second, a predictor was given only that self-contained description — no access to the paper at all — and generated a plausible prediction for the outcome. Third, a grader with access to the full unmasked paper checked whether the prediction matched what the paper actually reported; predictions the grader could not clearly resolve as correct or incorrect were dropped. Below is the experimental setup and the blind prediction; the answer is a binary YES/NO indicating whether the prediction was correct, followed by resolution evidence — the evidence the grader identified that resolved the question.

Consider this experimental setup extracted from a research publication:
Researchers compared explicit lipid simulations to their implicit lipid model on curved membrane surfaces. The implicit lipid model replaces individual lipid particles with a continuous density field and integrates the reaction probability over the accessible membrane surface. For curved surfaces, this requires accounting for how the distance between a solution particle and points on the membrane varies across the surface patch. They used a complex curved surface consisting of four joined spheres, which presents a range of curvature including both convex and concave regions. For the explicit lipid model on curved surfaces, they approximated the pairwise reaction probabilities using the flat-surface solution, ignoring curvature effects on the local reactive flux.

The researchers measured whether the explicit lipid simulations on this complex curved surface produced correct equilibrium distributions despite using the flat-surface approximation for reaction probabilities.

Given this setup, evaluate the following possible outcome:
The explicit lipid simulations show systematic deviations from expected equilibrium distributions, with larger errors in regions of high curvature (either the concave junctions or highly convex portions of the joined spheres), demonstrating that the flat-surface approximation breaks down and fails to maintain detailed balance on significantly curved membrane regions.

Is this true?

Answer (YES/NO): NO